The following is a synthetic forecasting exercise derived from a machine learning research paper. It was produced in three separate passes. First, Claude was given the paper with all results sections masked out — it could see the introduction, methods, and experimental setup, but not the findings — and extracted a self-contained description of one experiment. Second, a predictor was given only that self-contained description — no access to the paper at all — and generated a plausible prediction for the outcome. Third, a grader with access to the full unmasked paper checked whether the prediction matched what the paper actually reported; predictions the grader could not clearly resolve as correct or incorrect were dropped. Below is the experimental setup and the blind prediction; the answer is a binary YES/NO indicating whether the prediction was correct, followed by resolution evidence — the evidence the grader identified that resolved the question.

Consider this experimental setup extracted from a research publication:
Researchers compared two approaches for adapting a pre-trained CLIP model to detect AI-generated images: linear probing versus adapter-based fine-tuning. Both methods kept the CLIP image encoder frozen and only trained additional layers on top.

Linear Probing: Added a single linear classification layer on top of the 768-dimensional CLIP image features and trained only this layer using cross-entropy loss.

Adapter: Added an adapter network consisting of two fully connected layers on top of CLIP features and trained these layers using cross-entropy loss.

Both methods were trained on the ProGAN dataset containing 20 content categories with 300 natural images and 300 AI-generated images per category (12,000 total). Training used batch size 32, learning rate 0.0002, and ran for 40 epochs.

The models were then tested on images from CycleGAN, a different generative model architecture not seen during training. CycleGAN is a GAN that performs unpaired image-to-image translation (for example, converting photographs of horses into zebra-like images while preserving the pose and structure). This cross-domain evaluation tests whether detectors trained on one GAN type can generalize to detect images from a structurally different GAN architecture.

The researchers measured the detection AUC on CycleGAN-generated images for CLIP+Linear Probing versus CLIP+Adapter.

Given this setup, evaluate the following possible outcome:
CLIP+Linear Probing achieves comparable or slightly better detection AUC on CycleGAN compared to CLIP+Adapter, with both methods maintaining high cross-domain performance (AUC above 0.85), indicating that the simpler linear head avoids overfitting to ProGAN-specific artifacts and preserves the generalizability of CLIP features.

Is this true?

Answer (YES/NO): YES